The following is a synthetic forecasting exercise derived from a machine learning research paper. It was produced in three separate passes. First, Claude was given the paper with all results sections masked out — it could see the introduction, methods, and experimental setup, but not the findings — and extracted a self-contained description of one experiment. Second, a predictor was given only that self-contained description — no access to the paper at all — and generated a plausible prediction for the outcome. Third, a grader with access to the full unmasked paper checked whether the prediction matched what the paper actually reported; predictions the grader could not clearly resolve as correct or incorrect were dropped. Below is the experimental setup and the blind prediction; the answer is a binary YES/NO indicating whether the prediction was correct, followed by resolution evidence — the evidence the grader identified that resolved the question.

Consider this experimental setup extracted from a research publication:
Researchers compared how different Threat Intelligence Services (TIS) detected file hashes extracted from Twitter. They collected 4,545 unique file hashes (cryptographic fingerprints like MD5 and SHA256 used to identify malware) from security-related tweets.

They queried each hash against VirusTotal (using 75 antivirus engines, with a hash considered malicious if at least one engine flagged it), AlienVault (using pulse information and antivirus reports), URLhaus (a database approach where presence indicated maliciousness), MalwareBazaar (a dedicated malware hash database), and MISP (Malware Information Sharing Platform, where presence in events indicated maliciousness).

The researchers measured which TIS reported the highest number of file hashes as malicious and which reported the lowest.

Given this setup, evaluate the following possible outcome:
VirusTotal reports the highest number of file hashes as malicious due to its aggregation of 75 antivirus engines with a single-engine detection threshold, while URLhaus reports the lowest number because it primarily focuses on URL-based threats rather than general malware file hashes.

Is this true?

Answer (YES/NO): YES